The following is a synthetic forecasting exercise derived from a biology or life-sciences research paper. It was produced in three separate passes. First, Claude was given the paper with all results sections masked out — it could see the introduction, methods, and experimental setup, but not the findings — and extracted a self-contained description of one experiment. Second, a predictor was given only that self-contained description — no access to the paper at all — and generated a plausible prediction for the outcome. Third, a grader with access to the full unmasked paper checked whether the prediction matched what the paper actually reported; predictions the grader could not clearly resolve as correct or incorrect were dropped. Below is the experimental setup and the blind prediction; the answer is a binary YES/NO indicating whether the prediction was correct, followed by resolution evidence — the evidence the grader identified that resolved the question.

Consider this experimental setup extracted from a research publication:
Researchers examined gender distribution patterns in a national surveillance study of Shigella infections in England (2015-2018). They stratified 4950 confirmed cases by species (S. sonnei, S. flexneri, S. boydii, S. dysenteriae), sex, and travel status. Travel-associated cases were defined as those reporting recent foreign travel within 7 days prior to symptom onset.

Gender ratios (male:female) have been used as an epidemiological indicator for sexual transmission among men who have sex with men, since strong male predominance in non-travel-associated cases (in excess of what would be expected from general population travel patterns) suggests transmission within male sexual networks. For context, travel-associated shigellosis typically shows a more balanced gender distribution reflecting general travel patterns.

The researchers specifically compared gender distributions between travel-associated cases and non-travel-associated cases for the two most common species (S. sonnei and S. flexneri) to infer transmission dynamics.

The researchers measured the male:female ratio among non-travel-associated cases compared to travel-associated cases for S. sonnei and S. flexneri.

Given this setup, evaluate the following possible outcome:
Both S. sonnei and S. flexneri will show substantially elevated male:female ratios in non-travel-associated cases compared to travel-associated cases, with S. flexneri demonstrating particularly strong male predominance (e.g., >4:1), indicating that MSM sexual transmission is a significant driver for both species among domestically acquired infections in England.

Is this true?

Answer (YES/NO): YES